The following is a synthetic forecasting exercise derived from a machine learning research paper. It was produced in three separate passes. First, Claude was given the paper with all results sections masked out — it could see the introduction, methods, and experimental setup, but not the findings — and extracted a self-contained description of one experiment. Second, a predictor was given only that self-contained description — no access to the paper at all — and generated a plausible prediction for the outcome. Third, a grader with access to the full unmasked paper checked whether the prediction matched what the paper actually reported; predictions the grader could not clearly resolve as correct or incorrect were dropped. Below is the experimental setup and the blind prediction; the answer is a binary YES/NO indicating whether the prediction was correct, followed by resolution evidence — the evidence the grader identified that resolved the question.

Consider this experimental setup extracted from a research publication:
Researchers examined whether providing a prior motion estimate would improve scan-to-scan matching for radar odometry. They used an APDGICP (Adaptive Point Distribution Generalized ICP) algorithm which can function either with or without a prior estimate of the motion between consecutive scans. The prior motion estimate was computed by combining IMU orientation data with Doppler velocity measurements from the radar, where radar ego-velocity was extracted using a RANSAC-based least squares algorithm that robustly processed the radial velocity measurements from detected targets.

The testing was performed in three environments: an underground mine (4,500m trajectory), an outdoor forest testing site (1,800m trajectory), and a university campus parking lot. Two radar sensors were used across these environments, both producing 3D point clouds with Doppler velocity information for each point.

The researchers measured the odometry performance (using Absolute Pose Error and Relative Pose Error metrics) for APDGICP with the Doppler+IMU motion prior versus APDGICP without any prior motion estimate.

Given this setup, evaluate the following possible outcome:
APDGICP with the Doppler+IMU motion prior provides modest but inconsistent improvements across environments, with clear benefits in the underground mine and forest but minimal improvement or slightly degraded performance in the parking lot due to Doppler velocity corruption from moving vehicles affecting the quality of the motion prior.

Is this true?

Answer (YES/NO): NO